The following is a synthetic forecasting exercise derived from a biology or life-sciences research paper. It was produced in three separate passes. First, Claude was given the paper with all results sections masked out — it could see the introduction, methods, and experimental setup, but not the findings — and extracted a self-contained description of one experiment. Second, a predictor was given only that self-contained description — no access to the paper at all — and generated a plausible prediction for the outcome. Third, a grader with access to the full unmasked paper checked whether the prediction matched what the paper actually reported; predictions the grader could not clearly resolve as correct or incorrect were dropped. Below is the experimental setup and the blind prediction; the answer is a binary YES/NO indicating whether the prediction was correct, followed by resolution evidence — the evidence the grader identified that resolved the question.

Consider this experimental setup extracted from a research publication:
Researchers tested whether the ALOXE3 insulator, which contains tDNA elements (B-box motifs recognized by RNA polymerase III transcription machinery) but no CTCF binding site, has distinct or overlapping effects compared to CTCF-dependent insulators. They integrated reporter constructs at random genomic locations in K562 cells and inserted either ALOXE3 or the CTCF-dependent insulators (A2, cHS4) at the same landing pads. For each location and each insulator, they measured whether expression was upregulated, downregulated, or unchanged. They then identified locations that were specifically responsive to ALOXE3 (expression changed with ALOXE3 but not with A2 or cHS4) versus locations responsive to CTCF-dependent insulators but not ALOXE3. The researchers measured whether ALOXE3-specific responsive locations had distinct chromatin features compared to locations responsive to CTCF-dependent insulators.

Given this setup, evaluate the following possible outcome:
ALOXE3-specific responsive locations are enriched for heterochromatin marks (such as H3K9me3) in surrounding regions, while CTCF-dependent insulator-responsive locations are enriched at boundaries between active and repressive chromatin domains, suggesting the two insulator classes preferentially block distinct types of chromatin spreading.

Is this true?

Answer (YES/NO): NO